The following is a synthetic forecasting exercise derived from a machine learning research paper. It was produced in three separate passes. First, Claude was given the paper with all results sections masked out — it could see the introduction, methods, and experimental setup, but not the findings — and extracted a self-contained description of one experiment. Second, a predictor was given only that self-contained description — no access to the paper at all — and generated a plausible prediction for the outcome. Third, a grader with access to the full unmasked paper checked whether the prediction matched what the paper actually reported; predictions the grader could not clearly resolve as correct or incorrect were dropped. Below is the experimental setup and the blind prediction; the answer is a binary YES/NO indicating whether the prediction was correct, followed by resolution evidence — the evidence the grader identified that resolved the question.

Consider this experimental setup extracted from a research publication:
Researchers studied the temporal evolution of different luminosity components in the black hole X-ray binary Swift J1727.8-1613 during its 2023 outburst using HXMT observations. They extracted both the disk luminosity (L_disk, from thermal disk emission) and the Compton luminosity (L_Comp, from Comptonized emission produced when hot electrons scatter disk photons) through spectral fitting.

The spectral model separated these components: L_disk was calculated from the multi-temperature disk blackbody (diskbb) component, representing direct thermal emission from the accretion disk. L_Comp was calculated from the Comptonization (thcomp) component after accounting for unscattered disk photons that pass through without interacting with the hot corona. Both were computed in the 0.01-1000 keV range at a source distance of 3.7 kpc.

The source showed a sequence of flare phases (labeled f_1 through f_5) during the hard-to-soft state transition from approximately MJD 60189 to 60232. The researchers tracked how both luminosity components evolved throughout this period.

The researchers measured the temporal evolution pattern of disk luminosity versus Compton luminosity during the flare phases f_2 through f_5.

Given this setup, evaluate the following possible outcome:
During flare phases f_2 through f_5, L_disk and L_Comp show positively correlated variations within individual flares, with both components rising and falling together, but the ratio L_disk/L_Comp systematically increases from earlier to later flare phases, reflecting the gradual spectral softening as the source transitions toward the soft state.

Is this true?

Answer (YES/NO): NO